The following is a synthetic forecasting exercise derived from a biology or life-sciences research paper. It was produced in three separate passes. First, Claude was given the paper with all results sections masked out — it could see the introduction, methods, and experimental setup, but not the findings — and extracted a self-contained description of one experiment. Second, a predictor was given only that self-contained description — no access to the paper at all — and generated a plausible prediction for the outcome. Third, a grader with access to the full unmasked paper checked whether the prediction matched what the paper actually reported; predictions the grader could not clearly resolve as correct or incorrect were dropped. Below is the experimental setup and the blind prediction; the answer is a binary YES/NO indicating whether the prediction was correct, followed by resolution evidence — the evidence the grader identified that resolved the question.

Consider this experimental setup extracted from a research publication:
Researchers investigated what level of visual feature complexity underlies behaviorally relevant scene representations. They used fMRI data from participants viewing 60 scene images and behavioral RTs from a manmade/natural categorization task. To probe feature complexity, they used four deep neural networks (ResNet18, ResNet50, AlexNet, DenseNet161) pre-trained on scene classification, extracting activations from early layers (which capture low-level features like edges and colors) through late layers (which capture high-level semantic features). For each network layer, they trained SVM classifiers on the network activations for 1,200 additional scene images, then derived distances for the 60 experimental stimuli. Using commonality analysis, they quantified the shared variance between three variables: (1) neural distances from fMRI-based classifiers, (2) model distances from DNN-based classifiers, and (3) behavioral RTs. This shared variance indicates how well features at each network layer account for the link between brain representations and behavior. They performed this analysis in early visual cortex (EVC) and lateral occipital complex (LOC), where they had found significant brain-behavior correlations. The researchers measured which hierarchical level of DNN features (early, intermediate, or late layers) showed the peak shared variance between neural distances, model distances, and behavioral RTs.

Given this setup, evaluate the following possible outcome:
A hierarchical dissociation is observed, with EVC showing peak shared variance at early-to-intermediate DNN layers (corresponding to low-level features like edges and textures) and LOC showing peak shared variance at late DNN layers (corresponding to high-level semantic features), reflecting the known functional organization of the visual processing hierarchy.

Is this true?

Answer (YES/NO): NO